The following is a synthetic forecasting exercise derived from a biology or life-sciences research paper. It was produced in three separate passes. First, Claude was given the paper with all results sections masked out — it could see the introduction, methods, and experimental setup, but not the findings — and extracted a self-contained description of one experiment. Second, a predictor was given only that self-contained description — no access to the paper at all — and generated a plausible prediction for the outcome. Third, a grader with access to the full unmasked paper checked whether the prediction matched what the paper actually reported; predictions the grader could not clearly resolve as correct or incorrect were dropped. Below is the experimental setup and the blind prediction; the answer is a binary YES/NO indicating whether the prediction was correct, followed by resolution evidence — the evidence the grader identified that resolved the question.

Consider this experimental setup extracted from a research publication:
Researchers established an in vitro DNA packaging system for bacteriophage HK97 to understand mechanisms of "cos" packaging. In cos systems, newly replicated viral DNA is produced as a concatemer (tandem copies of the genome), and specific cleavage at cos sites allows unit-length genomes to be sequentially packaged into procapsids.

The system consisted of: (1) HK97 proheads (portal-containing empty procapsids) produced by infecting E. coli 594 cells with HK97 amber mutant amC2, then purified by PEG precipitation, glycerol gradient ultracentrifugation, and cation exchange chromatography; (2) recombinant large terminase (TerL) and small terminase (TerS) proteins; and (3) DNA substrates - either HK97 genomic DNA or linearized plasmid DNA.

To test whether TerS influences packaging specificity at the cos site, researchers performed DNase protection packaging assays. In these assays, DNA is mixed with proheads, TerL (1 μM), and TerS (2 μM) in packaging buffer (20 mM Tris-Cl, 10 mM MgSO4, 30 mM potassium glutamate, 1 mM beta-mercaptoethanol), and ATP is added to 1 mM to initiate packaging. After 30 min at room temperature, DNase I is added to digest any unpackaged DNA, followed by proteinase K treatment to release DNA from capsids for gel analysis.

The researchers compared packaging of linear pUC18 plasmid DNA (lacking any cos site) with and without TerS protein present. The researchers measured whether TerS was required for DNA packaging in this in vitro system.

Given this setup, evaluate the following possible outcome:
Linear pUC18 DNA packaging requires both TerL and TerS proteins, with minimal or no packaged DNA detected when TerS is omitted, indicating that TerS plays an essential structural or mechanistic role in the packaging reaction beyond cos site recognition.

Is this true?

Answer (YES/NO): NO